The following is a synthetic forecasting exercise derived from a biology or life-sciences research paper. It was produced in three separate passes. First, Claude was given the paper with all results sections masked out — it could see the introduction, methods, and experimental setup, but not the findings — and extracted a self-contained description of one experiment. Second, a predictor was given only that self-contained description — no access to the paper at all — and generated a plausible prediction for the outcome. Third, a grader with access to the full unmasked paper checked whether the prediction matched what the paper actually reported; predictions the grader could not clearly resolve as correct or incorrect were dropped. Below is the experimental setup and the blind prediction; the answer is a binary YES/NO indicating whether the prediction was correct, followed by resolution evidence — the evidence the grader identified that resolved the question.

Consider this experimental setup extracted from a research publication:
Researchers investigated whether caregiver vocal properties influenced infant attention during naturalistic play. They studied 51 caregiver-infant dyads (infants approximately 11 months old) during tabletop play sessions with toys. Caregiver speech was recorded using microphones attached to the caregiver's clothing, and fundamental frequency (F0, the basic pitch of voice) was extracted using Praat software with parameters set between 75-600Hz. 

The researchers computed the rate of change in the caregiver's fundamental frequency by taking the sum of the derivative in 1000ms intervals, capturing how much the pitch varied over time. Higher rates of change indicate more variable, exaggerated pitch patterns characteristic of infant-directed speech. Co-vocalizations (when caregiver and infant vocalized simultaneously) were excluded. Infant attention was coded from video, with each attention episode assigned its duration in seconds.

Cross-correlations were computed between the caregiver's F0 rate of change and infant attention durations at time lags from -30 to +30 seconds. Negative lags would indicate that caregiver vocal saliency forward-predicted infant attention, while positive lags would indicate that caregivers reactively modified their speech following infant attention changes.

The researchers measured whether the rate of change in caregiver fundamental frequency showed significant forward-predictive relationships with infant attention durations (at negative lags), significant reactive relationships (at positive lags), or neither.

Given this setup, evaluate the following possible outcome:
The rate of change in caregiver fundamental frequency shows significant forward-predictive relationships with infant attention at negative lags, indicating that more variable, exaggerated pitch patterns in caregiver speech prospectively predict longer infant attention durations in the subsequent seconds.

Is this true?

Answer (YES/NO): NO